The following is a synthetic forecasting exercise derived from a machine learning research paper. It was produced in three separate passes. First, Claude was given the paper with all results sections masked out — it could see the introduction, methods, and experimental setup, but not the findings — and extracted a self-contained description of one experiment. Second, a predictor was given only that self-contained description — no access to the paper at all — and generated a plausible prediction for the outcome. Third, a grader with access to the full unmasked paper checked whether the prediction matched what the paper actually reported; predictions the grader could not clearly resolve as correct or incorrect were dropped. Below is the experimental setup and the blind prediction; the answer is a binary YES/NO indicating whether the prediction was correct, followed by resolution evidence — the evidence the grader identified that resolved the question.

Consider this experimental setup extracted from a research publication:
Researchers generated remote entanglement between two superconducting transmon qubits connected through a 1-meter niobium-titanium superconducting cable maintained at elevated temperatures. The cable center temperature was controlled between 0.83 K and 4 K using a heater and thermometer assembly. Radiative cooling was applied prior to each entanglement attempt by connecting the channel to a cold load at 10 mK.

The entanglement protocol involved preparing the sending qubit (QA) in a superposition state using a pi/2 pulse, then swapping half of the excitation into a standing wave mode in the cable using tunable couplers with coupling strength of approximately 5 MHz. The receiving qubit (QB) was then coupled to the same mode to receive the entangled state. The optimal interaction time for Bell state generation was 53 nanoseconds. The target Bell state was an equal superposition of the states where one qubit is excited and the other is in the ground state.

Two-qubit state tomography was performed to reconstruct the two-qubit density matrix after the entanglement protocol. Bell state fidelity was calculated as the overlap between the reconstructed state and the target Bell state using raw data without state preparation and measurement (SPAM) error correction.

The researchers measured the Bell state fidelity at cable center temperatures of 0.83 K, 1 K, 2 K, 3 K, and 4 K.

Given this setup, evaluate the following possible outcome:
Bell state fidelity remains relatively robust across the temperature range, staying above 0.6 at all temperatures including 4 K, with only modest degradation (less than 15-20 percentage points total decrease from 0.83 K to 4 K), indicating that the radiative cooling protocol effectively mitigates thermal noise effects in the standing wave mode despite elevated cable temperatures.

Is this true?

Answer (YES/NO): NO